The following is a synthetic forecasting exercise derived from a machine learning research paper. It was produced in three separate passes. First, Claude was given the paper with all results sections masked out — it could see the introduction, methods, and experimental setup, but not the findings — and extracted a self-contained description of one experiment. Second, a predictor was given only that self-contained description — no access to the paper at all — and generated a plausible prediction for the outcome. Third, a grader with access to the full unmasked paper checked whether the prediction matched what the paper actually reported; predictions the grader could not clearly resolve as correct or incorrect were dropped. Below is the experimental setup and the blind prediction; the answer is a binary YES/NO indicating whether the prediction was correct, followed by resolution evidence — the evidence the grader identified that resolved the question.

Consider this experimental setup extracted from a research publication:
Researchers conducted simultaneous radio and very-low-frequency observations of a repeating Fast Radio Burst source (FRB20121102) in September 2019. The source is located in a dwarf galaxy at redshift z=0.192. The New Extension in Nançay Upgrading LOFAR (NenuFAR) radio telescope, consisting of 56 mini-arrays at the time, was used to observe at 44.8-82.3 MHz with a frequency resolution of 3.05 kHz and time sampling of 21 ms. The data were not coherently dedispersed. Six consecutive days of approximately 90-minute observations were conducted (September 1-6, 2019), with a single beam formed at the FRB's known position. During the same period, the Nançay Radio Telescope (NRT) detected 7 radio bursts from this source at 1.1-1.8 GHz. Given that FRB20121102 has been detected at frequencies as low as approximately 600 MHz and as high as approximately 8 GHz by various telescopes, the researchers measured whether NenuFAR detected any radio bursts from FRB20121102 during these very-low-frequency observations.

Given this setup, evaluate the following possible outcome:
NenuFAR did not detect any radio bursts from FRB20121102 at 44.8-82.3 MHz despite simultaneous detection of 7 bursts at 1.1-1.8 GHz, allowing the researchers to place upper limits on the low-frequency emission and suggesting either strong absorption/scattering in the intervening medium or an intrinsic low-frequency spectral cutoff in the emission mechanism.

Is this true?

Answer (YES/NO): NO